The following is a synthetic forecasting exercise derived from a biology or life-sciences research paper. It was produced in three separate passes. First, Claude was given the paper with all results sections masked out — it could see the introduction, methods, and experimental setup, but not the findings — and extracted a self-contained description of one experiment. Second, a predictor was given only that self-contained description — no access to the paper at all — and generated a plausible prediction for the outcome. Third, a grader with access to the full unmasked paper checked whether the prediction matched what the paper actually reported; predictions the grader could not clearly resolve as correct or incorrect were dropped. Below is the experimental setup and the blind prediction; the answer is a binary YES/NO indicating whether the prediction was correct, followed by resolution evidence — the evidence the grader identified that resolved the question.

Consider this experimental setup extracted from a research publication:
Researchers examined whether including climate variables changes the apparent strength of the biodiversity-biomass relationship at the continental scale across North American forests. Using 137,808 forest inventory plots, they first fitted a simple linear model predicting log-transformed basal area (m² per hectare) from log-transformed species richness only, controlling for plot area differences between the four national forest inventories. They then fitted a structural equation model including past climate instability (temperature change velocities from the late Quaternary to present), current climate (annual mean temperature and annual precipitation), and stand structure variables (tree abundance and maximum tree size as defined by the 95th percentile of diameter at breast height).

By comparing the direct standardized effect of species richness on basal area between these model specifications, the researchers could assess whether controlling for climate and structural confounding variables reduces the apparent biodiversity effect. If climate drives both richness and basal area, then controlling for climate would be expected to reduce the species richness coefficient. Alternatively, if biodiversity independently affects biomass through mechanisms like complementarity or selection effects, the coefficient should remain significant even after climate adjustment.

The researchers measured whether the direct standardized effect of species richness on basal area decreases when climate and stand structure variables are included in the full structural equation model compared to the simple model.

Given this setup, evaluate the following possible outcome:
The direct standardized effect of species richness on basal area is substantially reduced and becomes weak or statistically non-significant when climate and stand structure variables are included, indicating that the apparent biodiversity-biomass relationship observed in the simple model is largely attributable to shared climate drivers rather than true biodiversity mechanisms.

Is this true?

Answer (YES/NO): NO